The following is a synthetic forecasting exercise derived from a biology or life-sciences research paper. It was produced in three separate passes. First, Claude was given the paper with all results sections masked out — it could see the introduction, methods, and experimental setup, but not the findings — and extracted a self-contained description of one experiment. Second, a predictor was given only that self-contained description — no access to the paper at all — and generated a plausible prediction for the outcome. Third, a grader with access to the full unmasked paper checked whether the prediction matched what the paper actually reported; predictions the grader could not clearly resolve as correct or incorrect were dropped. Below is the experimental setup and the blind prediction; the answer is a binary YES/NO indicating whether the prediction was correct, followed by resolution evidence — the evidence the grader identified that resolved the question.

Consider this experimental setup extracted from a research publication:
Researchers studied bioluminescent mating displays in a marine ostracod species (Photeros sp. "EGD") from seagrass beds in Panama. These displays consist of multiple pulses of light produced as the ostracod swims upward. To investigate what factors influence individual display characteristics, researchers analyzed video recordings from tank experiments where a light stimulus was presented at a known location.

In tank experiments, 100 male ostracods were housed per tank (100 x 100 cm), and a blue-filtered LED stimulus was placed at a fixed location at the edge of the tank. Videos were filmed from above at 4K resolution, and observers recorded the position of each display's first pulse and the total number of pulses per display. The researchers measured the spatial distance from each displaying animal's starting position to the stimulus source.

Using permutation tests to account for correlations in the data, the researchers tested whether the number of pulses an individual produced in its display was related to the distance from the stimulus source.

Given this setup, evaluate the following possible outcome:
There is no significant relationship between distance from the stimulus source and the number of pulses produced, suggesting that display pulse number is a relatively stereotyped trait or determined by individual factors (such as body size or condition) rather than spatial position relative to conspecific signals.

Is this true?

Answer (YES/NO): NO